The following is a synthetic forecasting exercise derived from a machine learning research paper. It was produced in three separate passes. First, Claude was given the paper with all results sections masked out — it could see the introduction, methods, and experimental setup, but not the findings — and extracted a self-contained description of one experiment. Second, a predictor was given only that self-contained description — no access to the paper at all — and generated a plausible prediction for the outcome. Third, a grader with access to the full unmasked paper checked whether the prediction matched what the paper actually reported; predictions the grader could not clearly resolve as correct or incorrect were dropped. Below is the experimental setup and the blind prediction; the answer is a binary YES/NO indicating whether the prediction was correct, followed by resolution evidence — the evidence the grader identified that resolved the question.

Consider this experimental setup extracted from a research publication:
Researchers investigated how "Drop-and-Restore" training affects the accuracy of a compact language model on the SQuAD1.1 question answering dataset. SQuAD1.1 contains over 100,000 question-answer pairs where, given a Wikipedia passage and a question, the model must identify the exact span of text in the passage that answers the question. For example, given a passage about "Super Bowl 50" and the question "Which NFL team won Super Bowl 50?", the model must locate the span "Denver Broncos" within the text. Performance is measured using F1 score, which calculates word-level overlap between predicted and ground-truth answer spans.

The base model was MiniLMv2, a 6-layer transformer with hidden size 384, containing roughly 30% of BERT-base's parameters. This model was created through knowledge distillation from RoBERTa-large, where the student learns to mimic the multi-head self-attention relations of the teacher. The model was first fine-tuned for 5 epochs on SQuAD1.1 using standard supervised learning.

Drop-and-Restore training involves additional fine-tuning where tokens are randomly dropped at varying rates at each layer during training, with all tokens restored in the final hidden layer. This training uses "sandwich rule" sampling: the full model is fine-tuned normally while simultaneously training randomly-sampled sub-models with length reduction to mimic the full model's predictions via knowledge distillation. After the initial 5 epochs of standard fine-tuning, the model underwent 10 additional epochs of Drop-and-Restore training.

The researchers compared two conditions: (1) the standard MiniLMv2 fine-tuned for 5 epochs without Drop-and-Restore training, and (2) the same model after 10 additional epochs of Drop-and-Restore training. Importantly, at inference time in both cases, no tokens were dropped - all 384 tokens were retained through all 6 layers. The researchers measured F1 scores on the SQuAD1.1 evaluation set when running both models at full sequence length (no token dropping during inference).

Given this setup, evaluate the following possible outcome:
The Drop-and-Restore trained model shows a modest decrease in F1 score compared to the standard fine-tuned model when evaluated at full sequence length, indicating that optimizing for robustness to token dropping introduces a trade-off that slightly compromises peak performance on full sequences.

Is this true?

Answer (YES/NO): NO